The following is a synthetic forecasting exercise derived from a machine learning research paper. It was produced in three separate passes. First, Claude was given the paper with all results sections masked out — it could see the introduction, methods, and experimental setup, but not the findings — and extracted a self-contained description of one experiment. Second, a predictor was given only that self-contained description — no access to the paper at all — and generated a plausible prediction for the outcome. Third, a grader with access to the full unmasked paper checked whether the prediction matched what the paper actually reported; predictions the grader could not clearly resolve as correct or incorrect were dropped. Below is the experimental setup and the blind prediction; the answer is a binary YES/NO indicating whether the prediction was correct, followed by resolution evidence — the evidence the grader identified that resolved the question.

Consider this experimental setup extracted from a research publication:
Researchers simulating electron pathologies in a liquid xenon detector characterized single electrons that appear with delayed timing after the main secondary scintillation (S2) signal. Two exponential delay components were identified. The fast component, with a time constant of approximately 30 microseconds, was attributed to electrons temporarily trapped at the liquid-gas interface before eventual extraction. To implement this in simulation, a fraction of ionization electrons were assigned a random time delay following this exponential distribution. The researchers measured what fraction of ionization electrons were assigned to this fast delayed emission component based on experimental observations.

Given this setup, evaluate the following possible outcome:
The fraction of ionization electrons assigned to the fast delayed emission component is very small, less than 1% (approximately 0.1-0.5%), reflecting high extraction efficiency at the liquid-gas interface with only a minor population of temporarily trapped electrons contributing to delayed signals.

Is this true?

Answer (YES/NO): NO